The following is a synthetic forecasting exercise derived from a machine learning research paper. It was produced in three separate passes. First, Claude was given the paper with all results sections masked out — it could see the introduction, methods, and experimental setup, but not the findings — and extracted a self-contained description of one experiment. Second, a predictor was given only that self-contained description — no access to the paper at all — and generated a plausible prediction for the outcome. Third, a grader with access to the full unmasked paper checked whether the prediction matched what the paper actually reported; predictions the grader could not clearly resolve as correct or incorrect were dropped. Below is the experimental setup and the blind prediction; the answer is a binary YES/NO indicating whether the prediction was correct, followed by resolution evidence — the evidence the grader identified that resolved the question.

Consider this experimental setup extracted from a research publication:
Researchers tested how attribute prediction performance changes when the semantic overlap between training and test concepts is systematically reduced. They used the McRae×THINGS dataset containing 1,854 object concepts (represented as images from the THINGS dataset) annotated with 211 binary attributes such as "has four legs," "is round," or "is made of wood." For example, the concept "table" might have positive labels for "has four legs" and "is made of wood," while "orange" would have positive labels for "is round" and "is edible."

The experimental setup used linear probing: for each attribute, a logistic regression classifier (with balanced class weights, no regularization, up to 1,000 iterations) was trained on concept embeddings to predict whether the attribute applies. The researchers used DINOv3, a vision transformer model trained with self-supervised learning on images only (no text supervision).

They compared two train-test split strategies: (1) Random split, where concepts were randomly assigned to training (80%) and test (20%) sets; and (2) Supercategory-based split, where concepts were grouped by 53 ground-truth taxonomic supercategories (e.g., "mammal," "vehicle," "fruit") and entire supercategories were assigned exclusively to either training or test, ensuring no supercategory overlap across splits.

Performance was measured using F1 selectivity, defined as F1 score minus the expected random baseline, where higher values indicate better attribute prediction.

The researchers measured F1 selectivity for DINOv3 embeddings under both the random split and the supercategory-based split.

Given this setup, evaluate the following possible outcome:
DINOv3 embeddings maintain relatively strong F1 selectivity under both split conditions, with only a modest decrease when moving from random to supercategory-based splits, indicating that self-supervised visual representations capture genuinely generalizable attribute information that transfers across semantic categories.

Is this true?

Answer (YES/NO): NO